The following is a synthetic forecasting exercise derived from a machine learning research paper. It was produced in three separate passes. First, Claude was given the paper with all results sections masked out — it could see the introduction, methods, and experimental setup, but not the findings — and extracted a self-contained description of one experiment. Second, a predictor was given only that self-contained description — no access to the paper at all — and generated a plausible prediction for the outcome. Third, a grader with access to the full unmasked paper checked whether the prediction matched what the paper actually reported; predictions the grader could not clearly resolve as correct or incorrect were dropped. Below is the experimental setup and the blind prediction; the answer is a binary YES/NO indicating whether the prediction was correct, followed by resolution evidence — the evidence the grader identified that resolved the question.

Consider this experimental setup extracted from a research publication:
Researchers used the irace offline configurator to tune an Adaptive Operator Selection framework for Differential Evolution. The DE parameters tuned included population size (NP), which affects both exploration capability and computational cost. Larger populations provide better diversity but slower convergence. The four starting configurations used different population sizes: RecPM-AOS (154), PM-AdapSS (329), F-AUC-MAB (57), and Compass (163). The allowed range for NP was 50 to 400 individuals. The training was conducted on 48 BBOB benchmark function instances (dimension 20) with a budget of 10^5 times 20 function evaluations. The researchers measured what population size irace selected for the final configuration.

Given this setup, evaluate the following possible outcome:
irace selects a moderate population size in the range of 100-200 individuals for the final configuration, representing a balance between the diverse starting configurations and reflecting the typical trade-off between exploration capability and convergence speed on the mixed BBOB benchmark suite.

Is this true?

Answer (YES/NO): NO